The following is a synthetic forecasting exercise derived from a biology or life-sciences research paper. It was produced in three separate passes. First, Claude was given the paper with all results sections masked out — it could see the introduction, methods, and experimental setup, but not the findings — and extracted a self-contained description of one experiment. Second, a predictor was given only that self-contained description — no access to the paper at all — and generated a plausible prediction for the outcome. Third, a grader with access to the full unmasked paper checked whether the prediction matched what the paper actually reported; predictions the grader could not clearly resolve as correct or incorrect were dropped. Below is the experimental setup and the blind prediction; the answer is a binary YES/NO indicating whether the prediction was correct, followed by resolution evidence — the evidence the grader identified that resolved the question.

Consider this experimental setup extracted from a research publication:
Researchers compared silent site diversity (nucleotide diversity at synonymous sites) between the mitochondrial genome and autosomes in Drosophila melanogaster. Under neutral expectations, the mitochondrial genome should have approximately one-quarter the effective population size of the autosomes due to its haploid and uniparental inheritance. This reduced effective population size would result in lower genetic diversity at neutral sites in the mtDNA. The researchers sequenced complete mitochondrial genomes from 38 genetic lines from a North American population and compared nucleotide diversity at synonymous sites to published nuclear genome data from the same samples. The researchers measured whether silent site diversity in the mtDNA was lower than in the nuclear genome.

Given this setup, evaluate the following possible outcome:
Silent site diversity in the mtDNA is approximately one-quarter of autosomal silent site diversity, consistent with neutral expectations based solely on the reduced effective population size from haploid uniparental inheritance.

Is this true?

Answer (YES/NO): NO